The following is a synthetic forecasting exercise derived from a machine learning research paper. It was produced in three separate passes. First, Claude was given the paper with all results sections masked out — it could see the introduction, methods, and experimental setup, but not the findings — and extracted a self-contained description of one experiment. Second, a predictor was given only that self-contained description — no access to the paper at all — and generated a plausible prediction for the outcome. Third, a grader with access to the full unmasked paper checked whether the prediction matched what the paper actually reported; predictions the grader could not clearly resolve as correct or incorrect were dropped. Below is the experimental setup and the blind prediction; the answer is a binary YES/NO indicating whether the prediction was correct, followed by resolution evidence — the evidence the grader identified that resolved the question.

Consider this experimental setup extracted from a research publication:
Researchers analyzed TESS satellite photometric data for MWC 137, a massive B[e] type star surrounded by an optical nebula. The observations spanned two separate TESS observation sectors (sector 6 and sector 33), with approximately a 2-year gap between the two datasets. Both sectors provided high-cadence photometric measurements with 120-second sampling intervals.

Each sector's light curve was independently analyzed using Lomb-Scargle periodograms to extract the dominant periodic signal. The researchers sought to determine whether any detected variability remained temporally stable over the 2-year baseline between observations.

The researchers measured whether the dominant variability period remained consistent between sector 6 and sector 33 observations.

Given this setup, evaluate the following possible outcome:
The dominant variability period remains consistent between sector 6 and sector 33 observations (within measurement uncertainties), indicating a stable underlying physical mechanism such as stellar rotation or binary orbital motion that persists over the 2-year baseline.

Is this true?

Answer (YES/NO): NO